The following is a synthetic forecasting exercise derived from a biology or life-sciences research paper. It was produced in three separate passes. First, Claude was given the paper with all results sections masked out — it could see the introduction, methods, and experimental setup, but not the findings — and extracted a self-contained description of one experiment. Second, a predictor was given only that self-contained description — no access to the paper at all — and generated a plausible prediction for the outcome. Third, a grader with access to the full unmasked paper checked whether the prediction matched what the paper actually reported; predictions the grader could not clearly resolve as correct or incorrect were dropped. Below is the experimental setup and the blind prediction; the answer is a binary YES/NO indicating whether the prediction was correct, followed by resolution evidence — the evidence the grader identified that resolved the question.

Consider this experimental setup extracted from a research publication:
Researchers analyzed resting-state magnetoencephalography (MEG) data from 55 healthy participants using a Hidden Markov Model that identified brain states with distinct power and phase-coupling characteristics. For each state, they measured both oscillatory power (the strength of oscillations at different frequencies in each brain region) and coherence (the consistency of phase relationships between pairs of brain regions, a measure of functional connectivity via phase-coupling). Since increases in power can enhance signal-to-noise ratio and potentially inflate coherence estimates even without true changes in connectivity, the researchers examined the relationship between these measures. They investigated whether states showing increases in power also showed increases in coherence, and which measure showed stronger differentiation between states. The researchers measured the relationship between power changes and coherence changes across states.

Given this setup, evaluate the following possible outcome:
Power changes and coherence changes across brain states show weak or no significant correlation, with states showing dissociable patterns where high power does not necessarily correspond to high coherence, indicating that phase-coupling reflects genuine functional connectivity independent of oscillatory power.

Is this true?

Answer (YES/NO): NO